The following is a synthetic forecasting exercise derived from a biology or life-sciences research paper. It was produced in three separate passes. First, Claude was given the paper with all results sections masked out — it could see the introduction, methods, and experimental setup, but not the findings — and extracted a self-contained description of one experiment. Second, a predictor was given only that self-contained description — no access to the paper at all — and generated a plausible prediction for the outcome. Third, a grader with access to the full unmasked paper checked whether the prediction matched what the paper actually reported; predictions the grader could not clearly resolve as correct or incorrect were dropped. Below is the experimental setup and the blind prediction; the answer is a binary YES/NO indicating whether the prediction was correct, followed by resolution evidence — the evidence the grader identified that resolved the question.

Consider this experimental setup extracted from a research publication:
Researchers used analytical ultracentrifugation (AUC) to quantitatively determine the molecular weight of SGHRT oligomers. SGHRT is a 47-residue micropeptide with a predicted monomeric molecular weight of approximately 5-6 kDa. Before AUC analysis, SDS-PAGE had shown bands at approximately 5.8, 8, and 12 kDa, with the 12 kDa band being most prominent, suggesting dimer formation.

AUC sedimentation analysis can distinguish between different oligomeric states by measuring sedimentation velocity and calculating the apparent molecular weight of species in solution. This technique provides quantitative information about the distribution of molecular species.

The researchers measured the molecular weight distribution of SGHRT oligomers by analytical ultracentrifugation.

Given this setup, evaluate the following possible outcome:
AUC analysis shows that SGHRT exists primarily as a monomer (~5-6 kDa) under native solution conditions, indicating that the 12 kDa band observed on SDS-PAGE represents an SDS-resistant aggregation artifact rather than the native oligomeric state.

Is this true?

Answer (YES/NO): NO